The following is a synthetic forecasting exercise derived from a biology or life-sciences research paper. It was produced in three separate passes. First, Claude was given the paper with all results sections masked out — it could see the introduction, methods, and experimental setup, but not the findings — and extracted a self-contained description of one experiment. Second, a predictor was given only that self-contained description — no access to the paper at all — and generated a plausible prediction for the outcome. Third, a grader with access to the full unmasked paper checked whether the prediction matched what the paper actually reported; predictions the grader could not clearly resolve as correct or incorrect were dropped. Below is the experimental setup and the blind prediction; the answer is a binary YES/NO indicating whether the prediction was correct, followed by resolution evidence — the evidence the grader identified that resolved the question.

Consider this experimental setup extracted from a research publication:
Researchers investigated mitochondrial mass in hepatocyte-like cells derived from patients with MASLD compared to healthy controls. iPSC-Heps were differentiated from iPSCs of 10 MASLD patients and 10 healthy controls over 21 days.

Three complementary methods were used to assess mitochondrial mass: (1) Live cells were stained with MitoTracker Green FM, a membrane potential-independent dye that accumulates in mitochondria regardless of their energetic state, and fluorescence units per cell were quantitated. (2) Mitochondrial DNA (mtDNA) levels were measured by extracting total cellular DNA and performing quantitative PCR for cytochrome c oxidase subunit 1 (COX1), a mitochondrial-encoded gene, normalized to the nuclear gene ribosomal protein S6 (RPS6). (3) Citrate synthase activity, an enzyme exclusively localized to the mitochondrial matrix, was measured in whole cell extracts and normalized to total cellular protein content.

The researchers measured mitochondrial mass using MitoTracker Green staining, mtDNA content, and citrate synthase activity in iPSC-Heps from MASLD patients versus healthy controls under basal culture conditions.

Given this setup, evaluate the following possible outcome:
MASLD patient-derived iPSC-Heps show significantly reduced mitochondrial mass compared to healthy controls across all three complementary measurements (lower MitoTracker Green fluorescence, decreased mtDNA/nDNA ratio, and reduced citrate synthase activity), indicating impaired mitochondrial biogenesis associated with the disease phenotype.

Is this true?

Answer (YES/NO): NO